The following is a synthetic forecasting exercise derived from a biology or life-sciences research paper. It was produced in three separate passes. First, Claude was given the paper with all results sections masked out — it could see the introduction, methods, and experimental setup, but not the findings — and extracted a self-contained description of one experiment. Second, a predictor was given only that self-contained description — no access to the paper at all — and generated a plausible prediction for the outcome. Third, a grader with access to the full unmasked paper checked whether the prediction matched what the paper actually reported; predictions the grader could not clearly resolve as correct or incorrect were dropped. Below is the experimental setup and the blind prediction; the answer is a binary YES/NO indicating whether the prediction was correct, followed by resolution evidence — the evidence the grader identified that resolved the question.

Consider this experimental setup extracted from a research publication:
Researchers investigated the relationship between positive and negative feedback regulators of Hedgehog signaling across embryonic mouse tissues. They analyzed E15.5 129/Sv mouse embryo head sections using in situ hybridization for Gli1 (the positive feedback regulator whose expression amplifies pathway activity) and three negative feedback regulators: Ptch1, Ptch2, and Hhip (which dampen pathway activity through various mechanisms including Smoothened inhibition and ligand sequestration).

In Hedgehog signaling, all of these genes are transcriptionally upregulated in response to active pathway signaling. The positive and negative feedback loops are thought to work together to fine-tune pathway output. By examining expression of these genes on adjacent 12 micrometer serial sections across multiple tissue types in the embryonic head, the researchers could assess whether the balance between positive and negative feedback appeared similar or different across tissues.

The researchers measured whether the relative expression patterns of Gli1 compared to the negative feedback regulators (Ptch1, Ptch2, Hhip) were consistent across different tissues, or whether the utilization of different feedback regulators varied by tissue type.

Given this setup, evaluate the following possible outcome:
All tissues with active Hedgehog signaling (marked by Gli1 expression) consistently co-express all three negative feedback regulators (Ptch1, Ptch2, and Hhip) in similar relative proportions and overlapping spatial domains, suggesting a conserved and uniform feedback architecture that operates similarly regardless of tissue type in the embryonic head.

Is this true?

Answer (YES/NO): NO